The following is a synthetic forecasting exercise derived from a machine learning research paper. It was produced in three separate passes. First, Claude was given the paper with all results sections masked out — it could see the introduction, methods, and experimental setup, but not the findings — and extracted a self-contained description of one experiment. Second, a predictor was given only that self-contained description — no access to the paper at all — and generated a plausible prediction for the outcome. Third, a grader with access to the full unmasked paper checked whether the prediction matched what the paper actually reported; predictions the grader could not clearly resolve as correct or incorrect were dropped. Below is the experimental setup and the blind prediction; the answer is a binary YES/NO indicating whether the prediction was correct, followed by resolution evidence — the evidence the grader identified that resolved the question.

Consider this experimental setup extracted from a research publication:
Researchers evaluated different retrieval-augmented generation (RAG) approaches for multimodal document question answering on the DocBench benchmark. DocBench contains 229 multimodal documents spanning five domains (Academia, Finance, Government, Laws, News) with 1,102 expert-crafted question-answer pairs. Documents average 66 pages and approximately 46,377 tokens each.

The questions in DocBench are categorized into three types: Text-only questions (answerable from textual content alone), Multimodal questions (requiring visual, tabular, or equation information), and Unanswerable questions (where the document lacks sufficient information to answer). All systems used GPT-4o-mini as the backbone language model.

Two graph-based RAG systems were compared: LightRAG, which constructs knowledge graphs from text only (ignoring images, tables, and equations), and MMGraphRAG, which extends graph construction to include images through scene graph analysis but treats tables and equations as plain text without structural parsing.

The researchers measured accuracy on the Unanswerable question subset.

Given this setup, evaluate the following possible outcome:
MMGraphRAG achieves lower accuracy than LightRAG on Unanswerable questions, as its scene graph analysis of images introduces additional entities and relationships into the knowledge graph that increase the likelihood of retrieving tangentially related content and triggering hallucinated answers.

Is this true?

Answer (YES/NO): NO